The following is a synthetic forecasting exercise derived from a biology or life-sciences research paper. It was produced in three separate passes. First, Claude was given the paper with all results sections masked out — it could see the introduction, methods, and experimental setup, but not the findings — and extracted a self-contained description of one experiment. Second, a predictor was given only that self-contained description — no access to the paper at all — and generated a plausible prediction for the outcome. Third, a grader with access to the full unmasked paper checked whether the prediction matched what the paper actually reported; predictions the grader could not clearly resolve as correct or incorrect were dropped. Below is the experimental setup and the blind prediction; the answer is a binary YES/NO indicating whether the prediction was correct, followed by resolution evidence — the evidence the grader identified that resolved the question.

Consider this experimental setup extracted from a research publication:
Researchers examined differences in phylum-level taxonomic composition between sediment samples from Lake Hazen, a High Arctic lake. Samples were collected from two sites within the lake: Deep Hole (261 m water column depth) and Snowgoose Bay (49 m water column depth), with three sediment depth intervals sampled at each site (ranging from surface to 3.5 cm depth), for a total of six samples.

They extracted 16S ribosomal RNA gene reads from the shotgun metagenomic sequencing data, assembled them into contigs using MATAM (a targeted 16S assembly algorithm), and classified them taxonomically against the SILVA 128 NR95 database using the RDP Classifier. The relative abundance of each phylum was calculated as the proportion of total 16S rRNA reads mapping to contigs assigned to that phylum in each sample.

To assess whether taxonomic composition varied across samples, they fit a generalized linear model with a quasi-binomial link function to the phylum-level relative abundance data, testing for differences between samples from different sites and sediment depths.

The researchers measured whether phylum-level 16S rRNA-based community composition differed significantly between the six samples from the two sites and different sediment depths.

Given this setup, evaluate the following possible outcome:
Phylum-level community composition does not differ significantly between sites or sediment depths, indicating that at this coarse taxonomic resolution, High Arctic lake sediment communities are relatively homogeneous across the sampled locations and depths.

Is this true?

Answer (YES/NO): YES